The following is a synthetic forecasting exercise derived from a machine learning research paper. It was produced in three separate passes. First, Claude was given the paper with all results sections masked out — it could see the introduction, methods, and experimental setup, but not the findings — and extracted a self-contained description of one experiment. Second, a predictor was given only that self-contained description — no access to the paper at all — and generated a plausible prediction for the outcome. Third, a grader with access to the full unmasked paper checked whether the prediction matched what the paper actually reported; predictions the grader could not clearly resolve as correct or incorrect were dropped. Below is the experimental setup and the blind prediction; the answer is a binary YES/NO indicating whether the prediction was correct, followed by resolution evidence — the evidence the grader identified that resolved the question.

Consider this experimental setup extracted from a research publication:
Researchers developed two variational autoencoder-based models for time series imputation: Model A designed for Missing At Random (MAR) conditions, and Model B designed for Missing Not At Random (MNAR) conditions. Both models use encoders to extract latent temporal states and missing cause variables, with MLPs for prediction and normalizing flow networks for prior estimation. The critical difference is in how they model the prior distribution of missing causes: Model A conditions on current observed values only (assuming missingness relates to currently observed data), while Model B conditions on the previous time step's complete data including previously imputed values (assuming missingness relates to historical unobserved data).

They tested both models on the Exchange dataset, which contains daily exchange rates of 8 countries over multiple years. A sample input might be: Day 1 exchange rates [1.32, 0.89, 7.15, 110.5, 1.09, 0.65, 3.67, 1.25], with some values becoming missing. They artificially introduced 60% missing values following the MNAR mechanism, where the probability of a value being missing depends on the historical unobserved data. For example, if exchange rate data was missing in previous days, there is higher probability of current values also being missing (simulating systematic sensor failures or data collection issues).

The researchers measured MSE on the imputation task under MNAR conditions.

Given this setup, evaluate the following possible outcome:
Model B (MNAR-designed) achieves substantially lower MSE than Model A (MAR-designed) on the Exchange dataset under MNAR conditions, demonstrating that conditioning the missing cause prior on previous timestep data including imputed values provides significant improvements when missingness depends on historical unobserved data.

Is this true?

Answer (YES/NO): NO